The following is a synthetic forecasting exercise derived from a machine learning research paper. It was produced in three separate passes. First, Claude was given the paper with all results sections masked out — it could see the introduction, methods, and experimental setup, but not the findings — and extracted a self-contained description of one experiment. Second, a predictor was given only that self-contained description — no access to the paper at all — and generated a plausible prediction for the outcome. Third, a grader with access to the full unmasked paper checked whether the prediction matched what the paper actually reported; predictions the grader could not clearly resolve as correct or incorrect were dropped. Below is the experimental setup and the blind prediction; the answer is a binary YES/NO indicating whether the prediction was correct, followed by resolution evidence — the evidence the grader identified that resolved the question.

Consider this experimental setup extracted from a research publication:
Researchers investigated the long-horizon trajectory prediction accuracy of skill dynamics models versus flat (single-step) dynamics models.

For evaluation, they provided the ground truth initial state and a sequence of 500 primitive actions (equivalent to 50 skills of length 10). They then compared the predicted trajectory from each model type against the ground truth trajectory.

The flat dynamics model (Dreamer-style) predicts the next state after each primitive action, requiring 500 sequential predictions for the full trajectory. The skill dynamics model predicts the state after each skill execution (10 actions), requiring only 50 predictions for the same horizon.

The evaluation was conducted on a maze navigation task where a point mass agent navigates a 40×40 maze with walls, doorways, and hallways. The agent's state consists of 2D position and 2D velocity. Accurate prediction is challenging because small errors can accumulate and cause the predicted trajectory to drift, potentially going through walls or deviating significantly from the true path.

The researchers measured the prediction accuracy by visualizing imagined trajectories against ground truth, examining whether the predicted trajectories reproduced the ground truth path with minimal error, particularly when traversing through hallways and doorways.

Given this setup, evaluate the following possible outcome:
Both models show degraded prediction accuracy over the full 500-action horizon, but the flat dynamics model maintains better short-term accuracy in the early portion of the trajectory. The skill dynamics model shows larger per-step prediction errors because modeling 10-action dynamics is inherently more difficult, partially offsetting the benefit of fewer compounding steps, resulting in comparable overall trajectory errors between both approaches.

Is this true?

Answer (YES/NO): NO